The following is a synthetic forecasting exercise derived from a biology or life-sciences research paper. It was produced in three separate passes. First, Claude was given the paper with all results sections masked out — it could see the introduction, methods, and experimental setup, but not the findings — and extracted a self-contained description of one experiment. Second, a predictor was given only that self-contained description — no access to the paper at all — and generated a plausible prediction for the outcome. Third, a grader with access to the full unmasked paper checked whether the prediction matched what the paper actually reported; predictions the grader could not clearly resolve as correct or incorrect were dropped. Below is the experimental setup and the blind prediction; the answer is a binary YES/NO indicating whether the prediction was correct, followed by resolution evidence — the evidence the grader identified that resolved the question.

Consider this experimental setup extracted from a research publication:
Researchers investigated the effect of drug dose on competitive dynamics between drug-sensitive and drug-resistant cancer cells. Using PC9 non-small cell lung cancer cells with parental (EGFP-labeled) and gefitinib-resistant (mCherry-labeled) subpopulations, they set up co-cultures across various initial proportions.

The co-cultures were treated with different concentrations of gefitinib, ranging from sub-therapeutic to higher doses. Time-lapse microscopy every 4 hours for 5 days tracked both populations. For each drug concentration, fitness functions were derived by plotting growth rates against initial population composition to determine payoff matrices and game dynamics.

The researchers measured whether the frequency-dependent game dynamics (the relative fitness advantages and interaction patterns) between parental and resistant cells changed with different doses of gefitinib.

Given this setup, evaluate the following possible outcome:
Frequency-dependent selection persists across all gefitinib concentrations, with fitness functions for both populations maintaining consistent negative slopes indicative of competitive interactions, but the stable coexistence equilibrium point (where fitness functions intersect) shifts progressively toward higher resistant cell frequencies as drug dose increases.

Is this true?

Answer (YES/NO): NO